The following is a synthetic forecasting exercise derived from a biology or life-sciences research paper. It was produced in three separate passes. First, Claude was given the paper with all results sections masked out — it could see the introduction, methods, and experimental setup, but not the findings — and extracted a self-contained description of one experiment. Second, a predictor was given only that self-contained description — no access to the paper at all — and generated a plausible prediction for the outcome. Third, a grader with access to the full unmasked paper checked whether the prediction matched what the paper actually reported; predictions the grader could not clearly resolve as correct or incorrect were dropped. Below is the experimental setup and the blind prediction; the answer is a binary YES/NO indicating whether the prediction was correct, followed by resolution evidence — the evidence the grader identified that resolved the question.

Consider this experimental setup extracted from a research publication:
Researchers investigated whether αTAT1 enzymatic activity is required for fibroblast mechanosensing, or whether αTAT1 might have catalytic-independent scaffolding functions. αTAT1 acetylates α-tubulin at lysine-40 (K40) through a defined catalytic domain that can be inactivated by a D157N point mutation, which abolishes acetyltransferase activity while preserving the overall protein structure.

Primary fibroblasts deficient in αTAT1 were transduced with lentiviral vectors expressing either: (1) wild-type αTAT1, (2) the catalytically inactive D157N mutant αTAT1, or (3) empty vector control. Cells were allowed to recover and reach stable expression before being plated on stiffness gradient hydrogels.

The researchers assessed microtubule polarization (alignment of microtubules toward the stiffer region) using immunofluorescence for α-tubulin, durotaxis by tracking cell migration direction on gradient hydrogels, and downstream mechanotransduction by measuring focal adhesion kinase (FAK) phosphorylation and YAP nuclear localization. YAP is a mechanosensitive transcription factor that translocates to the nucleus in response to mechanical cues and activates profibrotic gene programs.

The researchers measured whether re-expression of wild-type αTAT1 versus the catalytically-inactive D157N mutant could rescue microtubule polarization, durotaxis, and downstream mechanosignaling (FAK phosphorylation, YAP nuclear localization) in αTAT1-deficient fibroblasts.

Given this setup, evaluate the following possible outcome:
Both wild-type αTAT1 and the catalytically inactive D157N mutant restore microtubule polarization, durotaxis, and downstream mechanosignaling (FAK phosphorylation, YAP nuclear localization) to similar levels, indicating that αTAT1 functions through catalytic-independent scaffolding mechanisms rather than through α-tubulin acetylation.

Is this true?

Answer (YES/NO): NO